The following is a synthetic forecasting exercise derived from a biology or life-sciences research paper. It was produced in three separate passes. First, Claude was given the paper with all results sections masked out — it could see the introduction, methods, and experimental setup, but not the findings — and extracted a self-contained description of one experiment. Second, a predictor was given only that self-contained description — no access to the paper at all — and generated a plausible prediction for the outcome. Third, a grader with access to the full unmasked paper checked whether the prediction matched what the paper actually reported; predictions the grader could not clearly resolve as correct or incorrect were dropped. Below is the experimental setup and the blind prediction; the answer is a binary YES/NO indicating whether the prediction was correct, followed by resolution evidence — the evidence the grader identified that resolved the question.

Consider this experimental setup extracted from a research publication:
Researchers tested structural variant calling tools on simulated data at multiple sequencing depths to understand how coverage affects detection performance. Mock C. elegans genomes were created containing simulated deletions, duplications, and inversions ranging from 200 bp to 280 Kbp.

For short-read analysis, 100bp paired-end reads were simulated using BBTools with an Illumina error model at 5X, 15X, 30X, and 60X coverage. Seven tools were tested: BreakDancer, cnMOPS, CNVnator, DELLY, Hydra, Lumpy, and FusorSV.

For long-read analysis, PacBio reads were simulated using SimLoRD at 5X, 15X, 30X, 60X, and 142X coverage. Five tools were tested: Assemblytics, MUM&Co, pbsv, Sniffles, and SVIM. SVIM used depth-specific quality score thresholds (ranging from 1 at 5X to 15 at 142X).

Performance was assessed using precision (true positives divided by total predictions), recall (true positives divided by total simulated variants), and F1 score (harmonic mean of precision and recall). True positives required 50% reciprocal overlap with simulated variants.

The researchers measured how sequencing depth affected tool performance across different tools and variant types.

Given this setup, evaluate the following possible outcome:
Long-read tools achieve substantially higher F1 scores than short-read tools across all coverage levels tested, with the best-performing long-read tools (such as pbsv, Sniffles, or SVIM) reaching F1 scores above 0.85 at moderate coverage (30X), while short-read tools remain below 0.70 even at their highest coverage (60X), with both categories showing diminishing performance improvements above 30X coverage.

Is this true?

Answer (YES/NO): NO